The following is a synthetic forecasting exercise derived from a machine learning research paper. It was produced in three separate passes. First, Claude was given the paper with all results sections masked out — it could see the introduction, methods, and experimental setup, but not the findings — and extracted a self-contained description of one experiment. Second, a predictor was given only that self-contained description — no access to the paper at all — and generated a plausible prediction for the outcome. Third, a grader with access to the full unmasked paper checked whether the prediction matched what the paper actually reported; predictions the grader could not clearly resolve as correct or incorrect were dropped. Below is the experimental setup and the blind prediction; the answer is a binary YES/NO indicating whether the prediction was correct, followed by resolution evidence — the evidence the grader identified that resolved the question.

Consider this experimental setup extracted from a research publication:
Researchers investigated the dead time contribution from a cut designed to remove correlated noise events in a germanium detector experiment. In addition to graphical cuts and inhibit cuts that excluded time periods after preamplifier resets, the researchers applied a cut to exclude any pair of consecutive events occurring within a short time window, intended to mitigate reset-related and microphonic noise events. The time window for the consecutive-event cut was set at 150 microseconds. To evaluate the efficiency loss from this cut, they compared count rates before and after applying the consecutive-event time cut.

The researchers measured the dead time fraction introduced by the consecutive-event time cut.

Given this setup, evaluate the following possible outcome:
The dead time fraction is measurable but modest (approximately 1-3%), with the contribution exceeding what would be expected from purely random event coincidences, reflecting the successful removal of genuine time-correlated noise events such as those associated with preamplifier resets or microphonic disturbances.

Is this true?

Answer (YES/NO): NO